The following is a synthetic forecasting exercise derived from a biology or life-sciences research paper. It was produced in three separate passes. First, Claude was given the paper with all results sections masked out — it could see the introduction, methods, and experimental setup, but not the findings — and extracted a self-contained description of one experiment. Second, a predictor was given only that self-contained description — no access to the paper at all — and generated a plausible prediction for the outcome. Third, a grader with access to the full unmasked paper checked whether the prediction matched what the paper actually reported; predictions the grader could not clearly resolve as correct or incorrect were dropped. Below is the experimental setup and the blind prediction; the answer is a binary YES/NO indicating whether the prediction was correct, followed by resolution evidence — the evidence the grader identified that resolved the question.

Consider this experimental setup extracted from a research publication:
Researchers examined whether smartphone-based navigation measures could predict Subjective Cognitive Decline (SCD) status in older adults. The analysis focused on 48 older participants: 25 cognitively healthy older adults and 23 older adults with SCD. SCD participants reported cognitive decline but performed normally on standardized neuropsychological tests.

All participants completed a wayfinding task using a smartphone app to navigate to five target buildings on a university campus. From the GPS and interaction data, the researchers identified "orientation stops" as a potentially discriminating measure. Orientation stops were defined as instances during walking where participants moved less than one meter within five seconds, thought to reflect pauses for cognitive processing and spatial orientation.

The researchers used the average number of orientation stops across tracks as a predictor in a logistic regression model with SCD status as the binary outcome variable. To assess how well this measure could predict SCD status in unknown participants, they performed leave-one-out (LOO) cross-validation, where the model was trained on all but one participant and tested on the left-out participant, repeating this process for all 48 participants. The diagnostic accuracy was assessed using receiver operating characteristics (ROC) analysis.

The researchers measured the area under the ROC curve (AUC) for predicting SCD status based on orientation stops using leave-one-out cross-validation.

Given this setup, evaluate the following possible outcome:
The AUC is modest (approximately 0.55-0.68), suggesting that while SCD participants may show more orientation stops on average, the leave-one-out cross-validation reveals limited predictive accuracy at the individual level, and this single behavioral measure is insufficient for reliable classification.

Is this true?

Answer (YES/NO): NO